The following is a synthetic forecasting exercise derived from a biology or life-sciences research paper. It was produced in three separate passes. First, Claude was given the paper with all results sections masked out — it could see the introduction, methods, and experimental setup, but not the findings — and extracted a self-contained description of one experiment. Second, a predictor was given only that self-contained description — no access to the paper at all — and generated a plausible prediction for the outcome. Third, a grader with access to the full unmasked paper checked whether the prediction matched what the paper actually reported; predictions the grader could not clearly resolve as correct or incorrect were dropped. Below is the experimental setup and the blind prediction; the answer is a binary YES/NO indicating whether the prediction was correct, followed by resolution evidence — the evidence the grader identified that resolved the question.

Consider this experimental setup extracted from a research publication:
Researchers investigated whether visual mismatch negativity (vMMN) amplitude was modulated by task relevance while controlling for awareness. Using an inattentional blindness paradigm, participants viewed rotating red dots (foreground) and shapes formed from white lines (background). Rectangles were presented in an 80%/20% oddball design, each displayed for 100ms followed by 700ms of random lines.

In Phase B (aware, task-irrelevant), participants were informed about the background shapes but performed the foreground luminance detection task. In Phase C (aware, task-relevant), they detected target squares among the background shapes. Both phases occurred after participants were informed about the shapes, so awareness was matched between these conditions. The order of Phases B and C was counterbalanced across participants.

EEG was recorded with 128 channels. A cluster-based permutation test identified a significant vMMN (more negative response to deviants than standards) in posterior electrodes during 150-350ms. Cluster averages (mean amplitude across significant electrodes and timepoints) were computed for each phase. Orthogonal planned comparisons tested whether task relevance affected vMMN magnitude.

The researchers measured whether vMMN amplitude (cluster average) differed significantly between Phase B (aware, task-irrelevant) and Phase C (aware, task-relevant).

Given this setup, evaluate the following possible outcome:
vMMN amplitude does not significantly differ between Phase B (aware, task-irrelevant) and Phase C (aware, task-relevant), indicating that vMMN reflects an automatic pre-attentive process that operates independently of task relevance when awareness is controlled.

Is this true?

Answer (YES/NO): YES